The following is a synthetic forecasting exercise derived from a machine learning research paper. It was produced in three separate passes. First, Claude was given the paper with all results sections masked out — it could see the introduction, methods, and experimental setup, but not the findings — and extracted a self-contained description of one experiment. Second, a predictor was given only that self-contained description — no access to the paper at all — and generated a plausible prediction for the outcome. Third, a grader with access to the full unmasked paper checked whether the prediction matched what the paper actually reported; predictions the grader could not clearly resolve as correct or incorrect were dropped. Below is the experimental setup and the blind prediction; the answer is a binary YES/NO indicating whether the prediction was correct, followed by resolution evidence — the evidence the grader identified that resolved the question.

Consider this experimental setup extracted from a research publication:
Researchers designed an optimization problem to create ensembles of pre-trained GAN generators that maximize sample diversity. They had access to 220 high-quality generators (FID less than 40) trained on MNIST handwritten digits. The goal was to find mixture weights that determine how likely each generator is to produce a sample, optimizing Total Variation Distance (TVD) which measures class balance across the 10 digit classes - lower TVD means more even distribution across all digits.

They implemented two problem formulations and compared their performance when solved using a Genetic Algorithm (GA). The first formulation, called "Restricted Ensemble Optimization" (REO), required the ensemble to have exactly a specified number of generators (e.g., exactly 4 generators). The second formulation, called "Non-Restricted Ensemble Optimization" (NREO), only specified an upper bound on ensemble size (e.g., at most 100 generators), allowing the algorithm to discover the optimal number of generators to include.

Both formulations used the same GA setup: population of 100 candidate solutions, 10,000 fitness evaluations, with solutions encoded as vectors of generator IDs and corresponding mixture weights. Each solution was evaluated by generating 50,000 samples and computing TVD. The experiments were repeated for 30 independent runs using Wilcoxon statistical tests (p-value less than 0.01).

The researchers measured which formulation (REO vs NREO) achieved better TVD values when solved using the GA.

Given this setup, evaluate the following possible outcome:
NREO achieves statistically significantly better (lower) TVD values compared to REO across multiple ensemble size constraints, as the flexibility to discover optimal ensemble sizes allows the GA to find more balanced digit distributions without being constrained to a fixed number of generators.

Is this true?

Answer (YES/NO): YES